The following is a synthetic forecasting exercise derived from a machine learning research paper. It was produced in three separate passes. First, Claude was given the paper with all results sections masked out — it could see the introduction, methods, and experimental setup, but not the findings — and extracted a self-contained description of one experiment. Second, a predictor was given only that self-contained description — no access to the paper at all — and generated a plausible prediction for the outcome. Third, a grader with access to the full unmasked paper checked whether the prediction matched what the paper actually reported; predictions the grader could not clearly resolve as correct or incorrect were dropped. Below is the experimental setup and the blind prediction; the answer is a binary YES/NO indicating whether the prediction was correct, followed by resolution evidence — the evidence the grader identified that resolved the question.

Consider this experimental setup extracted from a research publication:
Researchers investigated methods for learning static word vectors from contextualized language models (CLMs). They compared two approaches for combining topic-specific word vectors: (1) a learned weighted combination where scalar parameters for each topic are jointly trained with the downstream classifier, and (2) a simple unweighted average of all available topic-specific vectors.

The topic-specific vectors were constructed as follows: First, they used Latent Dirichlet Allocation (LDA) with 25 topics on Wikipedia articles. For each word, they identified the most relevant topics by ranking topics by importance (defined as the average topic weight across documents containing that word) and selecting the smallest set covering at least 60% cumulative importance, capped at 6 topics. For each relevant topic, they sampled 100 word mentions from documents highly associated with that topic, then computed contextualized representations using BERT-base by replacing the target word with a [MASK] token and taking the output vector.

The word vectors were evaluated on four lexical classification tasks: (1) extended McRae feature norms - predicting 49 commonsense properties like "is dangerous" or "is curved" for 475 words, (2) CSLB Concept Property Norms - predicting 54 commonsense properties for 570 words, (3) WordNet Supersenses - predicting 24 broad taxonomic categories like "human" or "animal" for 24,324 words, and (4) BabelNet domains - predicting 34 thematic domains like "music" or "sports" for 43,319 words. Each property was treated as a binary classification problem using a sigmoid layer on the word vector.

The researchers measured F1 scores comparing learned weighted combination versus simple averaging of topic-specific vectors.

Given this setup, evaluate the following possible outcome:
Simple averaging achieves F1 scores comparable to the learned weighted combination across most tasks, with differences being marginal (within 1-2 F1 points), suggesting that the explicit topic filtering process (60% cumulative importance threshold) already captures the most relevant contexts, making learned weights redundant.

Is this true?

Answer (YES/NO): NO